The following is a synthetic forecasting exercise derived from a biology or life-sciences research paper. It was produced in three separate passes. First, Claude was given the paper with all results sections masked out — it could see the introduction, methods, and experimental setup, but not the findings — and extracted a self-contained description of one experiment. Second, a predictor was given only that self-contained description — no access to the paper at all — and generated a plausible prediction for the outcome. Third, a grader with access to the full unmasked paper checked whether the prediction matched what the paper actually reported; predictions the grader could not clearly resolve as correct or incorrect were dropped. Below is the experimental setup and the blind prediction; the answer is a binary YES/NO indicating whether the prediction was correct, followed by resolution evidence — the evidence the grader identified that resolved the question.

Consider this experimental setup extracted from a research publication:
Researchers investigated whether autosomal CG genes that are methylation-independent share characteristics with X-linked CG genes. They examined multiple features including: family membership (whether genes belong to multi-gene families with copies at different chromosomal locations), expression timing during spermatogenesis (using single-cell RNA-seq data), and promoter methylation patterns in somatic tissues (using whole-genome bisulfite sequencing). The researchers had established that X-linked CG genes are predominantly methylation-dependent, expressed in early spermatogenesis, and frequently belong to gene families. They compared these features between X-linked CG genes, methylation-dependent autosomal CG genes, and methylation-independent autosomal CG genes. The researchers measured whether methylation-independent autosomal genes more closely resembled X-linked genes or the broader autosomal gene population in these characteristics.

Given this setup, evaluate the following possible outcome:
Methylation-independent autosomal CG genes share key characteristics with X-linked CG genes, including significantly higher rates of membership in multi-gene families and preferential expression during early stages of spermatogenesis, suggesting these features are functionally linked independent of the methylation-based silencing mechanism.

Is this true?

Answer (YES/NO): NO